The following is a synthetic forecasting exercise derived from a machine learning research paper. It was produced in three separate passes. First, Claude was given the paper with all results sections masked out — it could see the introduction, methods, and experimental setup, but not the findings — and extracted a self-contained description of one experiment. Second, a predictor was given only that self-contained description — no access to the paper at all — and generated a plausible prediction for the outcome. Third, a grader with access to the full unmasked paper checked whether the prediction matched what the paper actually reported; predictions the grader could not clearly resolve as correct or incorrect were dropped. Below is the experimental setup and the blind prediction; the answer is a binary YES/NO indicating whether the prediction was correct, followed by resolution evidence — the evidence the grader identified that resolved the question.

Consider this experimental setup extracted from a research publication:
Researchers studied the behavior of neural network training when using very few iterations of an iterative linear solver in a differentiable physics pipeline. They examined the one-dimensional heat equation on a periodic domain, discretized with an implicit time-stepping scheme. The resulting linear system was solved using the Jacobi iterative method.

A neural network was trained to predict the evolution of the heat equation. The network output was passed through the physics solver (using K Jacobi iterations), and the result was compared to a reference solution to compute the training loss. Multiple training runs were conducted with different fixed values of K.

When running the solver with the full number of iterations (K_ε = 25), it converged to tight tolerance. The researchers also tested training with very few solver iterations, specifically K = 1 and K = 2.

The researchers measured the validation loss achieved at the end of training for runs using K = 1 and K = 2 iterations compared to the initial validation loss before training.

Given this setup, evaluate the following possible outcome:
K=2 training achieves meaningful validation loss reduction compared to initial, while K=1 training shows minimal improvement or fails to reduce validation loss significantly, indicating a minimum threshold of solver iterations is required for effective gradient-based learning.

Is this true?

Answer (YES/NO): NO